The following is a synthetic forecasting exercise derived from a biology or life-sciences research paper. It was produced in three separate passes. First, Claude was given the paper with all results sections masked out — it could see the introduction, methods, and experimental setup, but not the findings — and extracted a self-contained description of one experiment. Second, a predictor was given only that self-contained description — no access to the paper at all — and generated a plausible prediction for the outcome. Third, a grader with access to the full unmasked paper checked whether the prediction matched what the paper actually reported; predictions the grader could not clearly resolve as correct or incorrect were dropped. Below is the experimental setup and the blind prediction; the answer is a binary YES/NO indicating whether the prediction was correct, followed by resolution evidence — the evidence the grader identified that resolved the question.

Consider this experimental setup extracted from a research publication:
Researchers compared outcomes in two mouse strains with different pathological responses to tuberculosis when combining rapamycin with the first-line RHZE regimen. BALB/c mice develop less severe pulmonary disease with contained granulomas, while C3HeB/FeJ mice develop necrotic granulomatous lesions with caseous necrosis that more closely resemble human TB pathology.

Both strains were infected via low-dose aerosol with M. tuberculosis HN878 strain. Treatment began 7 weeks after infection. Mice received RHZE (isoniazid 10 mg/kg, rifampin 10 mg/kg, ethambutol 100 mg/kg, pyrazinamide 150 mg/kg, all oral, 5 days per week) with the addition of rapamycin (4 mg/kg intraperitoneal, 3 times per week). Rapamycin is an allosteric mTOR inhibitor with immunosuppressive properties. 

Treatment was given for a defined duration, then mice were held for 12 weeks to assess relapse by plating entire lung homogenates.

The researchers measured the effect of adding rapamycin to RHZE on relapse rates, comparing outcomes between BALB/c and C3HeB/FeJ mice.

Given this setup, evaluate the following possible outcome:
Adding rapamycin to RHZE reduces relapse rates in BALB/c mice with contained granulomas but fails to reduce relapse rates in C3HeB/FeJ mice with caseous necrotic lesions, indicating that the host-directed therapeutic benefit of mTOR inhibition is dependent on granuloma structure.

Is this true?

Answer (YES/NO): NO